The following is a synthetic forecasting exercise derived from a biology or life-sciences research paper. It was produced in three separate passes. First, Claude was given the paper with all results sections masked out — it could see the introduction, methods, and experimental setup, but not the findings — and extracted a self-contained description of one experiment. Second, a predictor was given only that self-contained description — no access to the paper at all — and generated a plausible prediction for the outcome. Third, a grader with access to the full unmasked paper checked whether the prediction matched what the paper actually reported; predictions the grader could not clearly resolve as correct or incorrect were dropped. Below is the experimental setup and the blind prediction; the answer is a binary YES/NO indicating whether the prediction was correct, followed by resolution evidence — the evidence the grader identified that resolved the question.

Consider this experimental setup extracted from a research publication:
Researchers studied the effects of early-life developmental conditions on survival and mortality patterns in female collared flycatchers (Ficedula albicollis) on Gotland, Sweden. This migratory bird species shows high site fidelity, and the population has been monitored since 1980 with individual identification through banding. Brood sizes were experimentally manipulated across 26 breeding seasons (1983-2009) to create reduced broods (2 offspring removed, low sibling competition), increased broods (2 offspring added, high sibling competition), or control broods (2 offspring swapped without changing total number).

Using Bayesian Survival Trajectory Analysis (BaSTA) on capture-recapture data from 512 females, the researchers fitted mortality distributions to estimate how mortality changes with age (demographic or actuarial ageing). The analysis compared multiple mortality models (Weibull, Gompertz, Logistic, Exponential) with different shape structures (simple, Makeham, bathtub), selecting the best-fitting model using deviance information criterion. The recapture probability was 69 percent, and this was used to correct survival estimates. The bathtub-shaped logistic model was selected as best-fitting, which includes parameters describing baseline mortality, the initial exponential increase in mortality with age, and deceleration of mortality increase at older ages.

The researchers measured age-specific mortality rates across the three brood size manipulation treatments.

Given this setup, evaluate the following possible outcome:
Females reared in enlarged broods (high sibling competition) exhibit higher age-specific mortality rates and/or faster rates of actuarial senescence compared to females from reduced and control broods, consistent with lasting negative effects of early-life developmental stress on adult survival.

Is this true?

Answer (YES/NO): NO